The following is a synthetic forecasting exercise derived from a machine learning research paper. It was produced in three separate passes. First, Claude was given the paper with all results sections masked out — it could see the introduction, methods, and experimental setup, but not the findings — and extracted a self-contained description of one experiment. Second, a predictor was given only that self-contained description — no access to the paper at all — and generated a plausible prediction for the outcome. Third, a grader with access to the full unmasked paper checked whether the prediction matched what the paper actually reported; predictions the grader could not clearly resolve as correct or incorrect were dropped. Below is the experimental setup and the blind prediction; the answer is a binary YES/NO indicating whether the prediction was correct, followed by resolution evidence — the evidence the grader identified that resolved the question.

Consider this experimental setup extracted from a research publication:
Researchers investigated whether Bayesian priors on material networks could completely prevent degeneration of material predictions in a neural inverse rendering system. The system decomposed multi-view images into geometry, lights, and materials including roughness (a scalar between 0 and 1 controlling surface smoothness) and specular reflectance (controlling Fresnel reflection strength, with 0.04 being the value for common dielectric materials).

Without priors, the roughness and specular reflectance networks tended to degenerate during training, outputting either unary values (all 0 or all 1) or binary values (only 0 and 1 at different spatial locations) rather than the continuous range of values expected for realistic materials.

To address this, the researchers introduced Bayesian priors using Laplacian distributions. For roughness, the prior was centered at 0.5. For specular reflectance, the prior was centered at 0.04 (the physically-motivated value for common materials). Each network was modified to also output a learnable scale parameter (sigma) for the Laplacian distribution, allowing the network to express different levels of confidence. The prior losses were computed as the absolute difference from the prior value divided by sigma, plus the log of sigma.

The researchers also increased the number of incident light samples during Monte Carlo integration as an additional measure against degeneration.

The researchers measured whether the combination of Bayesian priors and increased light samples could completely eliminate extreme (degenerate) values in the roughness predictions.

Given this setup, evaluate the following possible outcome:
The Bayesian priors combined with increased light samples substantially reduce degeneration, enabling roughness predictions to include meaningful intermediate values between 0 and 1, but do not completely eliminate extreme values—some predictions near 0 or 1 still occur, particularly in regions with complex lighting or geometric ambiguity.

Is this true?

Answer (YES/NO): YES